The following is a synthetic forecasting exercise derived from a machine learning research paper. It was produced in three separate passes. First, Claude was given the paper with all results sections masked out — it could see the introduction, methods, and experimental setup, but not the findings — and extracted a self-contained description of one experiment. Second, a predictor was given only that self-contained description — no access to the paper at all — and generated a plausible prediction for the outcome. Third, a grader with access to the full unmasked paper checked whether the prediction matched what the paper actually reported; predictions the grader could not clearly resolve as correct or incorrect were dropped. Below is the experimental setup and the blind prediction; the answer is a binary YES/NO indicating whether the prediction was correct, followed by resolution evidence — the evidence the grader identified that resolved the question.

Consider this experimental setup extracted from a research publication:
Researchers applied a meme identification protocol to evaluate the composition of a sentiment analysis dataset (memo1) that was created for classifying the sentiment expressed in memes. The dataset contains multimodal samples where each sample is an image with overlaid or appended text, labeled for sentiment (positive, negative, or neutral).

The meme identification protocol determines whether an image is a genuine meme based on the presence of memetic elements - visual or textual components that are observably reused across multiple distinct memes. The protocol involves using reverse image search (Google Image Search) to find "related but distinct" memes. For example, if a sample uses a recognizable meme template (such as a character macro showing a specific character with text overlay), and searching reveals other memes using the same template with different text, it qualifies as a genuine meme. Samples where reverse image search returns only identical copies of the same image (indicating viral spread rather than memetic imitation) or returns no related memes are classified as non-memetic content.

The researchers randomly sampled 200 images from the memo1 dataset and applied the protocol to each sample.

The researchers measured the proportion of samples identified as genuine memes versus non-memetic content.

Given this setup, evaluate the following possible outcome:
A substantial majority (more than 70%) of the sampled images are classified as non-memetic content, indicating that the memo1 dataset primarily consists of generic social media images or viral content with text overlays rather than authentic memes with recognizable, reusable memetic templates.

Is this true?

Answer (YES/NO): NO